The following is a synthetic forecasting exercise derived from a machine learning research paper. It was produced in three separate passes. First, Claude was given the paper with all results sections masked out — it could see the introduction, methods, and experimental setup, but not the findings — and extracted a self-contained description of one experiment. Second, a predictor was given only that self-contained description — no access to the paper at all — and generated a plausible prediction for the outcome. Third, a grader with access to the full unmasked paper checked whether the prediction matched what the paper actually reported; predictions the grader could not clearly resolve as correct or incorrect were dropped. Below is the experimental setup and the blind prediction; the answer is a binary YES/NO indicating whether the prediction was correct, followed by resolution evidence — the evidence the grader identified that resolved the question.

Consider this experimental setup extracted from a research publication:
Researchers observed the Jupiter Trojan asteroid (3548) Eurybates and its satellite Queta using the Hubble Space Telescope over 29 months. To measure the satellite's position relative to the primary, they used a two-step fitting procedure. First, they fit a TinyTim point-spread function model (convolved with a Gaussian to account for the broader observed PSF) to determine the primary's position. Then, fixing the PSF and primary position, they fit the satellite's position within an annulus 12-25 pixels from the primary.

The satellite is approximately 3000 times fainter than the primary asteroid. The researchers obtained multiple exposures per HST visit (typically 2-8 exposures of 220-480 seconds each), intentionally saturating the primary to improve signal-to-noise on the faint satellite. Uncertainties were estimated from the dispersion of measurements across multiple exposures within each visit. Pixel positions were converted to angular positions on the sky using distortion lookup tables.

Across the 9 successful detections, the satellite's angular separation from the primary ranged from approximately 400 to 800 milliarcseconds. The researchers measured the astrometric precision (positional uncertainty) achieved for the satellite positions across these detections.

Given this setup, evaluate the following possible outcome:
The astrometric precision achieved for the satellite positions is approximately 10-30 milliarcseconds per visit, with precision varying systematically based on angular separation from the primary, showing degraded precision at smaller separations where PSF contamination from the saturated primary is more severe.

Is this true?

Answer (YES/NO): NO